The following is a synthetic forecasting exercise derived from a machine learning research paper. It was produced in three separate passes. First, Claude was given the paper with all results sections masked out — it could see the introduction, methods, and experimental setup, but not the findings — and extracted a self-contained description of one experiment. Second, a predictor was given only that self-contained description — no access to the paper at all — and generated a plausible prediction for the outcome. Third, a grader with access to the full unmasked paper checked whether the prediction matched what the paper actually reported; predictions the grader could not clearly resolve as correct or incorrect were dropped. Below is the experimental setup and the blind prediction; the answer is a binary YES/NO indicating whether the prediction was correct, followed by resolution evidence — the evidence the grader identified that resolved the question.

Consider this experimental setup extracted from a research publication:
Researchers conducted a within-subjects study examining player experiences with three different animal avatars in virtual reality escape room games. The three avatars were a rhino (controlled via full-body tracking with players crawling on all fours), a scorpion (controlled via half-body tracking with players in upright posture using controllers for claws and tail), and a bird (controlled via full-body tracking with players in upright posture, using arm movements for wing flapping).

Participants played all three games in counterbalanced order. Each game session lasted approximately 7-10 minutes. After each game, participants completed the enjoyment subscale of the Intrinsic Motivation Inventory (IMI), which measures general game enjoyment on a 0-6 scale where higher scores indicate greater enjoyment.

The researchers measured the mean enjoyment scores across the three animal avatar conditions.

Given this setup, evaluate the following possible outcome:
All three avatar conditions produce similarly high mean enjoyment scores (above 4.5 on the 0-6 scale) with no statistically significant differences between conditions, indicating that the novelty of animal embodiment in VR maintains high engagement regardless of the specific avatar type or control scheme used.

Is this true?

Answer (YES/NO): NO